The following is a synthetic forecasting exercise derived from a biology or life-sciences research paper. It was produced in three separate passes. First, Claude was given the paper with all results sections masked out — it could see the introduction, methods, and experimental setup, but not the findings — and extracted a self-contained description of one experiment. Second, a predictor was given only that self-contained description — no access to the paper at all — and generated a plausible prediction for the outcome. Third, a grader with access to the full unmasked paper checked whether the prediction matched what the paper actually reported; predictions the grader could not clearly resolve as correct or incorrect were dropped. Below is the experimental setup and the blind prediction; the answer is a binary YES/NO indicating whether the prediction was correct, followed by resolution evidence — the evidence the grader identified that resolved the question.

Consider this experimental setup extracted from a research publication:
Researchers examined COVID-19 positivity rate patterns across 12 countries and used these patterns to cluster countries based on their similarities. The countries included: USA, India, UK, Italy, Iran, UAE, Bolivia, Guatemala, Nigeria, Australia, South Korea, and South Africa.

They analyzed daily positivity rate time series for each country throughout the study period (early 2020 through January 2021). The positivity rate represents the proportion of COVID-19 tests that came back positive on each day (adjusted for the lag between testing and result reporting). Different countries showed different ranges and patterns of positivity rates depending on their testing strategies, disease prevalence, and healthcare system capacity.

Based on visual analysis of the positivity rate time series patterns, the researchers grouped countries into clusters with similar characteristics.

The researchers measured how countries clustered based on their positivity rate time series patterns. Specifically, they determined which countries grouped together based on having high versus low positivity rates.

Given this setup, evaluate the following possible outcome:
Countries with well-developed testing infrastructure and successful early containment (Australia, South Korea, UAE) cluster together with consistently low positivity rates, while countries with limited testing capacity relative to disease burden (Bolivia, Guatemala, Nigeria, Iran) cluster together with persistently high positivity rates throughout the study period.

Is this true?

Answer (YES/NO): NO